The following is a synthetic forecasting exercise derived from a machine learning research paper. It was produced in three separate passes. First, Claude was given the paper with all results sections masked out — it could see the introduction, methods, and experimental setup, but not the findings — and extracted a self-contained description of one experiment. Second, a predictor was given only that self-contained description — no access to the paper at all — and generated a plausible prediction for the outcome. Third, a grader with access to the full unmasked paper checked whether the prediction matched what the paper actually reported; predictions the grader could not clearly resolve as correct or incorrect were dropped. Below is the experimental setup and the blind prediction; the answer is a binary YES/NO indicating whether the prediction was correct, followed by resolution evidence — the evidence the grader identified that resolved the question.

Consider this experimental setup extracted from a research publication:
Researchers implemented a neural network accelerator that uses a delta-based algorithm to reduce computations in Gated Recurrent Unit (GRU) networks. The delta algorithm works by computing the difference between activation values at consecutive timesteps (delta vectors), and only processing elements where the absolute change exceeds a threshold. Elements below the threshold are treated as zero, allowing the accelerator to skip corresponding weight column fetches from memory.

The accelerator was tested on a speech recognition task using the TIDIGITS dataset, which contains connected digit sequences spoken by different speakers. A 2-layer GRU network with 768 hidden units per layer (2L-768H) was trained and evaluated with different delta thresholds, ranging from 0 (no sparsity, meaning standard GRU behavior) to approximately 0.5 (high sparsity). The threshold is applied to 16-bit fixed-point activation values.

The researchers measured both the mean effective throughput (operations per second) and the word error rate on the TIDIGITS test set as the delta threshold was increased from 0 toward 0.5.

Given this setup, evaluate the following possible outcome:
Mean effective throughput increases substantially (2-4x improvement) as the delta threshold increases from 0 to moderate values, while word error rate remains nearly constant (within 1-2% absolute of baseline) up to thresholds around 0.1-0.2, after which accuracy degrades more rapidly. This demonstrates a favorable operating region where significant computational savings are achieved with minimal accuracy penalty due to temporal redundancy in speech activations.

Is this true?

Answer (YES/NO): NO